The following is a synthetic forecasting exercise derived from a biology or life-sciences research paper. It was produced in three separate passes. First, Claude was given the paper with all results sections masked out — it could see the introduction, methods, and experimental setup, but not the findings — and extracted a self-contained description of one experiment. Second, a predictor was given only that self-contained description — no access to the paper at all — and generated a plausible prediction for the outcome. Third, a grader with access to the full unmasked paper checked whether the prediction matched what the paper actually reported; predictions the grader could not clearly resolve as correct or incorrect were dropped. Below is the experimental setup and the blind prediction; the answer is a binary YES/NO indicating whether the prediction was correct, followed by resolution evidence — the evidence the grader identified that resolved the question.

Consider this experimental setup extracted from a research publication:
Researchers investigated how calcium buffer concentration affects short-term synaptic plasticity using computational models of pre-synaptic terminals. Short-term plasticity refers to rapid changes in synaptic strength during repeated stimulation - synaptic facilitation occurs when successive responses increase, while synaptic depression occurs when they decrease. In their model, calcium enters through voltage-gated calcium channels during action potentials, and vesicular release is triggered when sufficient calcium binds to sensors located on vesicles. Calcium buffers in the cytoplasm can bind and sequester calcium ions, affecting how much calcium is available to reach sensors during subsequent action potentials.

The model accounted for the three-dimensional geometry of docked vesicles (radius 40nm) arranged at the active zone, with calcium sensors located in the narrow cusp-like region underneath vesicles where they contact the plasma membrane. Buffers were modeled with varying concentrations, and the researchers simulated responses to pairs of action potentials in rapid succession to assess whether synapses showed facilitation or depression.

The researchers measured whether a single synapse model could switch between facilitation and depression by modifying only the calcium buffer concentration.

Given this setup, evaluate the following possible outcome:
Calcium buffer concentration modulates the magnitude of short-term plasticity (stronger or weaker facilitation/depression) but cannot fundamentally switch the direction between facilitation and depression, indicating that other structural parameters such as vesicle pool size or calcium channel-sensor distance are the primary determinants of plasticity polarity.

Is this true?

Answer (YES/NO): NO